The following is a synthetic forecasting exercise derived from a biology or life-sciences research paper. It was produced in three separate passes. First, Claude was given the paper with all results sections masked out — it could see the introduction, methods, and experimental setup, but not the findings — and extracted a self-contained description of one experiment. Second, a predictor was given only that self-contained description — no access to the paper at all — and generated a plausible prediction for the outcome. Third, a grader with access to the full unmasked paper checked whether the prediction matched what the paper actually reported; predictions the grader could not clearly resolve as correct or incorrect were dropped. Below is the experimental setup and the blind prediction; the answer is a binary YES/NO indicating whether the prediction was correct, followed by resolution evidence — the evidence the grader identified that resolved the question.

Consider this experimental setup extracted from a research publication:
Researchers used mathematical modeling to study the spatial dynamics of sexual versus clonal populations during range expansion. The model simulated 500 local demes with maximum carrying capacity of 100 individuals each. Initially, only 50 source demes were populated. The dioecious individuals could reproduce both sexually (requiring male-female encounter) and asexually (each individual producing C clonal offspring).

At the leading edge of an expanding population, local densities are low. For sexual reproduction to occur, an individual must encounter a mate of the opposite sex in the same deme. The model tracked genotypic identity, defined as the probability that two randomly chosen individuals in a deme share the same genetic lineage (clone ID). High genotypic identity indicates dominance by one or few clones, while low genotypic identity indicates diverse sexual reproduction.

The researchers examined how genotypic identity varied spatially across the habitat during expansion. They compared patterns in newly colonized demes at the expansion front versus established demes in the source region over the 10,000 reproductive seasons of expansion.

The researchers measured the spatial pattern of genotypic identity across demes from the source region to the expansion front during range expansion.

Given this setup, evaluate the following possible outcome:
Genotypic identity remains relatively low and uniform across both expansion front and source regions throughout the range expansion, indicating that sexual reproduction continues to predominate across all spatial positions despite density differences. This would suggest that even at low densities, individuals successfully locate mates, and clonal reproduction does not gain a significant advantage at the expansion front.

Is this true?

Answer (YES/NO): NO